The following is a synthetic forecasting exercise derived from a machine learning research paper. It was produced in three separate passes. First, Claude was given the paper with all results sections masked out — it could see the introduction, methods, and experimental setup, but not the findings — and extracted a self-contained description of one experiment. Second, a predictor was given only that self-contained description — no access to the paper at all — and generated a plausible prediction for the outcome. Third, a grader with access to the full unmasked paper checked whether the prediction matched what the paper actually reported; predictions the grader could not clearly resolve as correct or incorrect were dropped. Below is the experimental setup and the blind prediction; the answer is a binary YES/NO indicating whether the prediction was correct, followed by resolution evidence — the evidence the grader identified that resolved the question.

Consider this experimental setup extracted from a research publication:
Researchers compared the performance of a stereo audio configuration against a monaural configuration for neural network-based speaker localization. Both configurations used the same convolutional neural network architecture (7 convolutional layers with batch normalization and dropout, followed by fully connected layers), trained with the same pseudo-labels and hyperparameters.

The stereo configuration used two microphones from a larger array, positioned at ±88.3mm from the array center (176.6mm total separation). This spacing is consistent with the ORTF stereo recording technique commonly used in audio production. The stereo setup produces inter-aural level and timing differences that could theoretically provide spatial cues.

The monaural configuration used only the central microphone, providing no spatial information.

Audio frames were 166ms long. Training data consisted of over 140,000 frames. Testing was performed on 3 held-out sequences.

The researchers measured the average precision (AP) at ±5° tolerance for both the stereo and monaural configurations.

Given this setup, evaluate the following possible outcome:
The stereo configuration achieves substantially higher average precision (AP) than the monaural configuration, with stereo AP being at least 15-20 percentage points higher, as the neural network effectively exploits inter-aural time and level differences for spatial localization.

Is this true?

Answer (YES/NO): YES